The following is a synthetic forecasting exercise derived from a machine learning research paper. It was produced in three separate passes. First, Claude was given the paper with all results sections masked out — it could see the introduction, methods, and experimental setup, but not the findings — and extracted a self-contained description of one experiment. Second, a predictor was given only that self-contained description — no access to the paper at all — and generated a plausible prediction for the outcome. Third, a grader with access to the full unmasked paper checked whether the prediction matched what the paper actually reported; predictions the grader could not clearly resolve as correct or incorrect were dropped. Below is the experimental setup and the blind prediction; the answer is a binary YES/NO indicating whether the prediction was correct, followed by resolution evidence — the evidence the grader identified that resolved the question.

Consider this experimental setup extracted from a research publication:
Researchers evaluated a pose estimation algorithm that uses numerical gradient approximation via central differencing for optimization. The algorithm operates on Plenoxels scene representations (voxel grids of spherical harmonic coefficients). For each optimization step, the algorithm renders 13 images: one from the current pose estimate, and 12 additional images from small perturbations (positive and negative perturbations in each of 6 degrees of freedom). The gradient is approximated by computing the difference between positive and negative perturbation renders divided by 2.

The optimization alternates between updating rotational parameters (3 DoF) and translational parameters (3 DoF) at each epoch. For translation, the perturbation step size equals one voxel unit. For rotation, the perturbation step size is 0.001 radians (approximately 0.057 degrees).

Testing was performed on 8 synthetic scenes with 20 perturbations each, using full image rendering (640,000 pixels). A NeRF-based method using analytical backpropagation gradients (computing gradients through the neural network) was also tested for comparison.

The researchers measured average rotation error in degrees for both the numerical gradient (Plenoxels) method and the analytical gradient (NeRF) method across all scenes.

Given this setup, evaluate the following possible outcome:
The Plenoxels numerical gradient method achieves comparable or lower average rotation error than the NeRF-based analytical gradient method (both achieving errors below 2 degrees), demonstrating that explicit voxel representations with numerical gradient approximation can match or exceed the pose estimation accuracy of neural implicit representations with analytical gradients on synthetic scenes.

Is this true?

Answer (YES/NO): NO